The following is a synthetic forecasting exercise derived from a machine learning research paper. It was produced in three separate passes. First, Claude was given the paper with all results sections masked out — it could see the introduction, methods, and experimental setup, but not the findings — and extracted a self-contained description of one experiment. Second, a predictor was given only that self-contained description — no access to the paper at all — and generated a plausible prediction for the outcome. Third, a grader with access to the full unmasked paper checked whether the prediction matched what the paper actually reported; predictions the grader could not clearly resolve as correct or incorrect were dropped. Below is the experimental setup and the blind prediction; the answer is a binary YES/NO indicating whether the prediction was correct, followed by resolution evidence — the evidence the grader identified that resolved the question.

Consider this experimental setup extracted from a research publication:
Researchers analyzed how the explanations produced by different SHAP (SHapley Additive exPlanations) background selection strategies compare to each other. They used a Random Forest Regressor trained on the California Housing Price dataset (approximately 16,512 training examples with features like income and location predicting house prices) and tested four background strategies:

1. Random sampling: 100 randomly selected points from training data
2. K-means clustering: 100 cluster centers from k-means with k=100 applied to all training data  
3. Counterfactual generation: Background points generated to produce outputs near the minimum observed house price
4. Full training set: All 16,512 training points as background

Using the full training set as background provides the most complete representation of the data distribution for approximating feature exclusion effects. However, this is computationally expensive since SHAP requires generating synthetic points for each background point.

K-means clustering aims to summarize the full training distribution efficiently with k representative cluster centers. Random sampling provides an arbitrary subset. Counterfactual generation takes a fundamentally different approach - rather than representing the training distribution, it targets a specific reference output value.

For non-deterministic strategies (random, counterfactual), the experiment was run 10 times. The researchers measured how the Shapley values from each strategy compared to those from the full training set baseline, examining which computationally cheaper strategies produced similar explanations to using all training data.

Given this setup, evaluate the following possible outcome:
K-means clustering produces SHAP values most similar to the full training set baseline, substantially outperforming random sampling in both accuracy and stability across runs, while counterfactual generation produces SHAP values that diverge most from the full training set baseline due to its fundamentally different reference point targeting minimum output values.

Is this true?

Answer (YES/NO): NO